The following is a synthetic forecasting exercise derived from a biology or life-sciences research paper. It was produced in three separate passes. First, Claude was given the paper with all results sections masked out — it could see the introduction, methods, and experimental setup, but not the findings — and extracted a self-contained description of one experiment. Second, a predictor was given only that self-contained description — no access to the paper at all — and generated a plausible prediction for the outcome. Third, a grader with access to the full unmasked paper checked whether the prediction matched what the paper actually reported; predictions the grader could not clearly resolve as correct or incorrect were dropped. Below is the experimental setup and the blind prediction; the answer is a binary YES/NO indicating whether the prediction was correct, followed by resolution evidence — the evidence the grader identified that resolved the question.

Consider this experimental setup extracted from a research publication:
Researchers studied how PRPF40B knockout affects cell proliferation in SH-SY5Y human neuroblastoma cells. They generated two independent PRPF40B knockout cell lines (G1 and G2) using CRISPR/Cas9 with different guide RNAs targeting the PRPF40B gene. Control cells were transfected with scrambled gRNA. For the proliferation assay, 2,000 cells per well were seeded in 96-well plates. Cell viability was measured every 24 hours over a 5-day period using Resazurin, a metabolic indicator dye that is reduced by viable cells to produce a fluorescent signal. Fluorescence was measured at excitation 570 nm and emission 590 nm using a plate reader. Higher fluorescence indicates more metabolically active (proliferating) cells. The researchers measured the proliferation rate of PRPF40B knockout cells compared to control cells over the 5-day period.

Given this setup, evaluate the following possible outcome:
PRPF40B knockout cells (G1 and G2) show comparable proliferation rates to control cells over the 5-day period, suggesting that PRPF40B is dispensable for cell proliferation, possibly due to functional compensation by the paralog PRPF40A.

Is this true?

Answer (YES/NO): NO